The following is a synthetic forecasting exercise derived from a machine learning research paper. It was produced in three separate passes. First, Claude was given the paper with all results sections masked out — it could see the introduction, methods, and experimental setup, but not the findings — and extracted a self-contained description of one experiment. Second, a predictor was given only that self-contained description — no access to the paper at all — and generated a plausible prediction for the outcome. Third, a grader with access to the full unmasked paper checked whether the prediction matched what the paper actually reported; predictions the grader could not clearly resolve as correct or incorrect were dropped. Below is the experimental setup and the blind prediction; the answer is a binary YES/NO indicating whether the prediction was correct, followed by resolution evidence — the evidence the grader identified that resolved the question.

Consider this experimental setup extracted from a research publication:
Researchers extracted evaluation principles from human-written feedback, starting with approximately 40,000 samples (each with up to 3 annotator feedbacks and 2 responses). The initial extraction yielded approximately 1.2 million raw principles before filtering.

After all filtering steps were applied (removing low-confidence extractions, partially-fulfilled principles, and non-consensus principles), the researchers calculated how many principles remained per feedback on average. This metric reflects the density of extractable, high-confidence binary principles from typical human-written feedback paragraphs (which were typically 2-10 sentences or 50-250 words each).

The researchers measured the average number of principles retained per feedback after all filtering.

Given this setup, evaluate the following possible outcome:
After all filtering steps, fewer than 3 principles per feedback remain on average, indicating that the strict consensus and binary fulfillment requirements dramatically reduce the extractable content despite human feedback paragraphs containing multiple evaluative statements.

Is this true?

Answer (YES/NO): YES